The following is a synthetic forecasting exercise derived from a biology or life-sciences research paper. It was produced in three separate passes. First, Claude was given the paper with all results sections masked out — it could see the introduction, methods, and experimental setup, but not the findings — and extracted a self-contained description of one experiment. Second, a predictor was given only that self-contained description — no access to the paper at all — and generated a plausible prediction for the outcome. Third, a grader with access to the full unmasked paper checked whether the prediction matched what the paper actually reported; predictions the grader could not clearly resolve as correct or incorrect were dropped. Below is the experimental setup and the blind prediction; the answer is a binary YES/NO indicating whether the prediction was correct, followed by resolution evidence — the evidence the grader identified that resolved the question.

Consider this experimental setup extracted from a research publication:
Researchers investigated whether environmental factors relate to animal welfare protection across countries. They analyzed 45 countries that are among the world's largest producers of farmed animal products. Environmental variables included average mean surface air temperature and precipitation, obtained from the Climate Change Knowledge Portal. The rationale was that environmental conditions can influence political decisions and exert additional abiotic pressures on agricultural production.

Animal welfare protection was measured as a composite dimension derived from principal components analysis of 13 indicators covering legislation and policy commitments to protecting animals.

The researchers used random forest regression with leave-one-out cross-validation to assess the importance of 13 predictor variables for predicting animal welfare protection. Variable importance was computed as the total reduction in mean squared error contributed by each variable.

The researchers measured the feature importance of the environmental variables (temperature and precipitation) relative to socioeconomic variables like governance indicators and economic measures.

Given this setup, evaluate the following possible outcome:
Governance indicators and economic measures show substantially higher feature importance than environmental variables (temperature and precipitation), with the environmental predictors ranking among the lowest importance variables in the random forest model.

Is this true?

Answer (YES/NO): YES